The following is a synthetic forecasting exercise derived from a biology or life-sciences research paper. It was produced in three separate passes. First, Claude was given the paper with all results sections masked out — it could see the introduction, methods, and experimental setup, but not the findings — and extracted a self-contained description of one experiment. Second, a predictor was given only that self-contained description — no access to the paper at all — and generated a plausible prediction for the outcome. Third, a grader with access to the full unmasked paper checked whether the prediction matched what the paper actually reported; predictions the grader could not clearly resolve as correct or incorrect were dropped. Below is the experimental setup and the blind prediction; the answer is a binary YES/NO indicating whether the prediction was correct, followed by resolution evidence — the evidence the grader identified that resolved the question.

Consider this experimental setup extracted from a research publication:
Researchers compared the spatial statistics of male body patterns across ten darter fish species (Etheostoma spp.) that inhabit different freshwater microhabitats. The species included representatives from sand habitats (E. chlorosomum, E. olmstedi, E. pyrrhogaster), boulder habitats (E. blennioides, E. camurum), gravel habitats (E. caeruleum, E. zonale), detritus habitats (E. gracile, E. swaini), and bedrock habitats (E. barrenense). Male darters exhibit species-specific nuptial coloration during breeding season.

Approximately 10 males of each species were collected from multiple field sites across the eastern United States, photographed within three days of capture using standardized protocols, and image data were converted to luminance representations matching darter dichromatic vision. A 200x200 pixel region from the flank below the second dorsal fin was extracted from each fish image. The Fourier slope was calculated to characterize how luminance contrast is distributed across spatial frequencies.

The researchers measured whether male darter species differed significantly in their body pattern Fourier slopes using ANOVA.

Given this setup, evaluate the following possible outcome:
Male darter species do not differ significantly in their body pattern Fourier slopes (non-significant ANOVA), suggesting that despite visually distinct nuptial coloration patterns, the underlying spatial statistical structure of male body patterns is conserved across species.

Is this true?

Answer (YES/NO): NO